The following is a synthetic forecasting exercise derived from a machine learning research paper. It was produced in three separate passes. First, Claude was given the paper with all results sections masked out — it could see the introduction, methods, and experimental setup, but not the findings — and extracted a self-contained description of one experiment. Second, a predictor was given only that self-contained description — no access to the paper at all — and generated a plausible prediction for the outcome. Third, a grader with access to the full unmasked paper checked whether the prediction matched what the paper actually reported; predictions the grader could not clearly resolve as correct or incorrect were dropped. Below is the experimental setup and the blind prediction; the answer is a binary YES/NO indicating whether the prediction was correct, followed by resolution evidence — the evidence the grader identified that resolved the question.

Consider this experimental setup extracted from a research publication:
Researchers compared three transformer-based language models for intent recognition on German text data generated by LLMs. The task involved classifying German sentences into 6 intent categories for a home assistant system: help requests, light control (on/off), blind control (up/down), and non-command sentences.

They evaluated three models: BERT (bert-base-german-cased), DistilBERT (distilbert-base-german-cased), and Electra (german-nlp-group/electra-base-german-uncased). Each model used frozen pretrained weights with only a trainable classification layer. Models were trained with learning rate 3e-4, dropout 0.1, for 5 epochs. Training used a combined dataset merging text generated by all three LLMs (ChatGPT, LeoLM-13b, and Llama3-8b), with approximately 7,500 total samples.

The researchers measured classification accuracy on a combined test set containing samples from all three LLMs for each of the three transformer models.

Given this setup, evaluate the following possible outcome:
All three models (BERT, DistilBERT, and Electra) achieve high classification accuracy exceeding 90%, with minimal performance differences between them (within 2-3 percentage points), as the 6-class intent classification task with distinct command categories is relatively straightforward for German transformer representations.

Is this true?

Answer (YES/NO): YES